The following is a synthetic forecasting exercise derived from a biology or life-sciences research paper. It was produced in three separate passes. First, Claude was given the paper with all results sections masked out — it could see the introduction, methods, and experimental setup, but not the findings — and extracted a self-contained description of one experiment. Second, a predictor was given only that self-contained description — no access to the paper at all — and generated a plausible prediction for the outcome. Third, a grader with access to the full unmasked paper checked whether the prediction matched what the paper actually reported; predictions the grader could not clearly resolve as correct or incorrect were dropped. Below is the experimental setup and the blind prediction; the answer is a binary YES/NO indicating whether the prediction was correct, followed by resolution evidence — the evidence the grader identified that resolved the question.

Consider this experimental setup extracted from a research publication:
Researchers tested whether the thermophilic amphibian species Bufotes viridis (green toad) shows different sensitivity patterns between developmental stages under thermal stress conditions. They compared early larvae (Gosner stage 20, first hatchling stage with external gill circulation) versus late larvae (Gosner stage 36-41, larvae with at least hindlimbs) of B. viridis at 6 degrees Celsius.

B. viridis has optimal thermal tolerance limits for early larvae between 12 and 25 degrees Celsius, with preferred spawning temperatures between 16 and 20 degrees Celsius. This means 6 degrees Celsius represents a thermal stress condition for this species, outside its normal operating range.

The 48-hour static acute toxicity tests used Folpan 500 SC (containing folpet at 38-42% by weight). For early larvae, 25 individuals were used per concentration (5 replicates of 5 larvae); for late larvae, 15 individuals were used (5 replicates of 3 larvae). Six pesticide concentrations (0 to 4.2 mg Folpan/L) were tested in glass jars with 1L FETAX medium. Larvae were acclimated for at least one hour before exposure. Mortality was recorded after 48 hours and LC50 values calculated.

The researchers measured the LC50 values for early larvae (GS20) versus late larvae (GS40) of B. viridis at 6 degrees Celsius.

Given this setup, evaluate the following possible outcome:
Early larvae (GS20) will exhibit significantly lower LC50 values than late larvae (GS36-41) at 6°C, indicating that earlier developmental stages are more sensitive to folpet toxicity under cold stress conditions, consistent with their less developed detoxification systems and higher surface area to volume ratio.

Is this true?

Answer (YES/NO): YES